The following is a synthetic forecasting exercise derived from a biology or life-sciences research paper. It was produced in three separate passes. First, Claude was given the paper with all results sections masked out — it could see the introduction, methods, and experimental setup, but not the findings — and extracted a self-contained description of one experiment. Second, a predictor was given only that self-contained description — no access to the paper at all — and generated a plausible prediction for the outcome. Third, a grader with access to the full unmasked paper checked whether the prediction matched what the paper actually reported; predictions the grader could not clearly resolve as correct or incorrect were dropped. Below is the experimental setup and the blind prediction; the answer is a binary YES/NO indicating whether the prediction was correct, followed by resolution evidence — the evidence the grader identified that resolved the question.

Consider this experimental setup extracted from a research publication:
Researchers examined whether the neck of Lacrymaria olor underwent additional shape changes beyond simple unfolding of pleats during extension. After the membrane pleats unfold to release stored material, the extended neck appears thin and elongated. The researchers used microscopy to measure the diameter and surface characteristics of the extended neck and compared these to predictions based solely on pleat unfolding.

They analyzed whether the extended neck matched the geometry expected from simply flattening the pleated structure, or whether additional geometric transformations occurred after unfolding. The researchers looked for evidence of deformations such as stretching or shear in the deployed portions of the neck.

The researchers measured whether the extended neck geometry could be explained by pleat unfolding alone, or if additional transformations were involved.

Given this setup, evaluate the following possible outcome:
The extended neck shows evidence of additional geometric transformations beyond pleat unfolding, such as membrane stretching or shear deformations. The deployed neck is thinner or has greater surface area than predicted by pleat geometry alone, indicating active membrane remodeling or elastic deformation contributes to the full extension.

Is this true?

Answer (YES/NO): YES